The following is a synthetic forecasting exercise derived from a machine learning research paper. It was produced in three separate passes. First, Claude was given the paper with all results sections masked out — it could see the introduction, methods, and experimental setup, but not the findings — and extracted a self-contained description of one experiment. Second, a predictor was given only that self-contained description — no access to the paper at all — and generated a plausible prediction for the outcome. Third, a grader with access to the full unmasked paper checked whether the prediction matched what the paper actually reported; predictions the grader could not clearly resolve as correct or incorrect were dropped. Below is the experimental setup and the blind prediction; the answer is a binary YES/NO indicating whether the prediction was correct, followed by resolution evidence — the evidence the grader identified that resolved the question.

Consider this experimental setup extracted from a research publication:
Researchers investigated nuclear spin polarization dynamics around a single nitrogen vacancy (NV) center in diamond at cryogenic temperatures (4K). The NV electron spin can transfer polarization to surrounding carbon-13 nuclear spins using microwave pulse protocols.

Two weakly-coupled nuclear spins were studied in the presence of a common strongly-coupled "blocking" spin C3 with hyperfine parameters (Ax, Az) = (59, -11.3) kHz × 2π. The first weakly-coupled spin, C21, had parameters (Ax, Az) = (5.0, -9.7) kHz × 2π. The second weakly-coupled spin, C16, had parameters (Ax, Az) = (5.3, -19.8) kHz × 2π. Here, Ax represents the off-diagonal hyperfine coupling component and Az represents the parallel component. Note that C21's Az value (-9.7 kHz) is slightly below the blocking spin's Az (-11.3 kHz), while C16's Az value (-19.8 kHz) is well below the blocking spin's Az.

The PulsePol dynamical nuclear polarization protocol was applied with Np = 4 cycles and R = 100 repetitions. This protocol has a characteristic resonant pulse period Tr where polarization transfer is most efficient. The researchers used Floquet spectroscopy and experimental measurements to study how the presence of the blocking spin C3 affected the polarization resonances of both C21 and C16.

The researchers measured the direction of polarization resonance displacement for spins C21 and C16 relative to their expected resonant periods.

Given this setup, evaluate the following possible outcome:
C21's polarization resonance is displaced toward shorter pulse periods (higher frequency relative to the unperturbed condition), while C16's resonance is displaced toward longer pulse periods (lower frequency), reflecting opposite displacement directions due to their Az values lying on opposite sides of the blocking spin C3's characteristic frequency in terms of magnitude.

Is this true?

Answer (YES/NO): YES